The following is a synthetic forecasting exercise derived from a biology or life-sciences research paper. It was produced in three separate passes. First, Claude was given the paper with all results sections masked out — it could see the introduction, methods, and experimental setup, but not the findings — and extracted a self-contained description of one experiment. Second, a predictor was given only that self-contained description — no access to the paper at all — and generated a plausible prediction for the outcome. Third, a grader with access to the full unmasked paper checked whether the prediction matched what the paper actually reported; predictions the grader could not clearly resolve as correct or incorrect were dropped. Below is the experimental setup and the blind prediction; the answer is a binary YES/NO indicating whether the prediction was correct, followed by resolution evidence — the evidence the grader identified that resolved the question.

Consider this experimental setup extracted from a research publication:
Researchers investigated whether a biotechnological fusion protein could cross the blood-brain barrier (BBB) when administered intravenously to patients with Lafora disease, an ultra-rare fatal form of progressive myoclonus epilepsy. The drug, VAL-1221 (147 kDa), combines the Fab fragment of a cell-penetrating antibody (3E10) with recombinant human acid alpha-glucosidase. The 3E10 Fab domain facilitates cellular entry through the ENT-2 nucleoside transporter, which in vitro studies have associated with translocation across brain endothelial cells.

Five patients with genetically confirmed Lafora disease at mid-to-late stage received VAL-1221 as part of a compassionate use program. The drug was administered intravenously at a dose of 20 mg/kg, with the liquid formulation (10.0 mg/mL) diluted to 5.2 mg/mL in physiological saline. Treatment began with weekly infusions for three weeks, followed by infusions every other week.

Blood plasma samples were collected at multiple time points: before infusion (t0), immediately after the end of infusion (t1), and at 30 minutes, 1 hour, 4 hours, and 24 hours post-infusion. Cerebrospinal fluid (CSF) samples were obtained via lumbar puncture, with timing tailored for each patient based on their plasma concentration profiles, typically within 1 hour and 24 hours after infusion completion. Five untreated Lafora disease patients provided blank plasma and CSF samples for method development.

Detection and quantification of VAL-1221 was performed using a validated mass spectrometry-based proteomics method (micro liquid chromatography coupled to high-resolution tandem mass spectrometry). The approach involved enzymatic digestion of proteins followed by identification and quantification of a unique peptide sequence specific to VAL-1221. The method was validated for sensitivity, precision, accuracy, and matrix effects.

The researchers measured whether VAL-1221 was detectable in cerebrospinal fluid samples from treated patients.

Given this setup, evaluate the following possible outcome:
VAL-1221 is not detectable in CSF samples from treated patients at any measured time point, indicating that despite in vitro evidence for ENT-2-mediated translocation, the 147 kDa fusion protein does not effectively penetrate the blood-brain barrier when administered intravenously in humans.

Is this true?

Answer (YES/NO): YES